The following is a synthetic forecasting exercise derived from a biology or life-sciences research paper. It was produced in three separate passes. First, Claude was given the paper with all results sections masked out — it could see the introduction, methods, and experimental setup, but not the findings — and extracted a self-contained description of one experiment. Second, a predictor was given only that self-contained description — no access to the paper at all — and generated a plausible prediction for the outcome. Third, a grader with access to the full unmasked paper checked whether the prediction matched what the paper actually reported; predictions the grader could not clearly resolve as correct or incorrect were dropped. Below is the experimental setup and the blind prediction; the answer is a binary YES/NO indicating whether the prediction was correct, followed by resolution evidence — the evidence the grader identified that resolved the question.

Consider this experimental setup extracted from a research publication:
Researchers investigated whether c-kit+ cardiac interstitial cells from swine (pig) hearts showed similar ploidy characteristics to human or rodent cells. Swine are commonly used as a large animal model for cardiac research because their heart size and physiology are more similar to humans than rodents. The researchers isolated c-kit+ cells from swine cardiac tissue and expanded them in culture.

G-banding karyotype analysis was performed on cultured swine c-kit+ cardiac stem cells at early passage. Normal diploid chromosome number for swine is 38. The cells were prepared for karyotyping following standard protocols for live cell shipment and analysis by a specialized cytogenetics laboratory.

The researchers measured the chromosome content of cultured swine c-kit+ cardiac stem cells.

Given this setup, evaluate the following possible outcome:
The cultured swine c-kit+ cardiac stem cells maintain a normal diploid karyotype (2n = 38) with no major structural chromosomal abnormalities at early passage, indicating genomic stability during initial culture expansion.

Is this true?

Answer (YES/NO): YES